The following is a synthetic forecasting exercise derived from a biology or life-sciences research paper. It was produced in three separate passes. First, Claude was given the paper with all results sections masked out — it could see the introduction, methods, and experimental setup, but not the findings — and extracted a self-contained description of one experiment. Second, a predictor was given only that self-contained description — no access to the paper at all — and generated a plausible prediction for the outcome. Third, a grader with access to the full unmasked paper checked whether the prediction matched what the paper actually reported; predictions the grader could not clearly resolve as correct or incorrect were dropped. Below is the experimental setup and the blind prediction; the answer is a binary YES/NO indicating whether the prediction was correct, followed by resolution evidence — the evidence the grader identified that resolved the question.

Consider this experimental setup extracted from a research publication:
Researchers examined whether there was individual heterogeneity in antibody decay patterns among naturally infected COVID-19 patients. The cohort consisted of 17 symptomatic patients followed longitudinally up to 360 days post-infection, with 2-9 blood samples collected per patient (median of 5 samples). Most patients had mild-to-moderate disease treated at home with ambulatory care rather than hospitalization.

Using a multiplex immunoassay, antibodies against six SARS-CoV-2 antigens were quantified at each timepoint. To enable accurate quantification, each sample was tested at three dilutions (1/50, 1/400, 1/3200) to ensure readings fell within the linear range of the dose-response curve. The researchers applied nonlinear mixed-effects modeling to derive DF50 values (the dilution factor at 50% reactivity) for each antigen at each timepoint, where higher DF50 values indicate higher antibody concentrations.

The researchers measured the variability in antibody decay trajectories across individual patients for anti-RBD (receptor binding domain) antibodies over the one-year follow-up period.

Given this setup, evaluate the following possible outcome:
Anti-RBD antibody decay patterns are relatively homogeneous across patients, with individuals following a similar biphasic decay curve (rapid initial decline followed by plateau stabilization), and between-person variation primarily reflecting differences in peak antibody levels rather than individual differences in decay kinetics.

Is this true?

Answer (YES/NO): NO